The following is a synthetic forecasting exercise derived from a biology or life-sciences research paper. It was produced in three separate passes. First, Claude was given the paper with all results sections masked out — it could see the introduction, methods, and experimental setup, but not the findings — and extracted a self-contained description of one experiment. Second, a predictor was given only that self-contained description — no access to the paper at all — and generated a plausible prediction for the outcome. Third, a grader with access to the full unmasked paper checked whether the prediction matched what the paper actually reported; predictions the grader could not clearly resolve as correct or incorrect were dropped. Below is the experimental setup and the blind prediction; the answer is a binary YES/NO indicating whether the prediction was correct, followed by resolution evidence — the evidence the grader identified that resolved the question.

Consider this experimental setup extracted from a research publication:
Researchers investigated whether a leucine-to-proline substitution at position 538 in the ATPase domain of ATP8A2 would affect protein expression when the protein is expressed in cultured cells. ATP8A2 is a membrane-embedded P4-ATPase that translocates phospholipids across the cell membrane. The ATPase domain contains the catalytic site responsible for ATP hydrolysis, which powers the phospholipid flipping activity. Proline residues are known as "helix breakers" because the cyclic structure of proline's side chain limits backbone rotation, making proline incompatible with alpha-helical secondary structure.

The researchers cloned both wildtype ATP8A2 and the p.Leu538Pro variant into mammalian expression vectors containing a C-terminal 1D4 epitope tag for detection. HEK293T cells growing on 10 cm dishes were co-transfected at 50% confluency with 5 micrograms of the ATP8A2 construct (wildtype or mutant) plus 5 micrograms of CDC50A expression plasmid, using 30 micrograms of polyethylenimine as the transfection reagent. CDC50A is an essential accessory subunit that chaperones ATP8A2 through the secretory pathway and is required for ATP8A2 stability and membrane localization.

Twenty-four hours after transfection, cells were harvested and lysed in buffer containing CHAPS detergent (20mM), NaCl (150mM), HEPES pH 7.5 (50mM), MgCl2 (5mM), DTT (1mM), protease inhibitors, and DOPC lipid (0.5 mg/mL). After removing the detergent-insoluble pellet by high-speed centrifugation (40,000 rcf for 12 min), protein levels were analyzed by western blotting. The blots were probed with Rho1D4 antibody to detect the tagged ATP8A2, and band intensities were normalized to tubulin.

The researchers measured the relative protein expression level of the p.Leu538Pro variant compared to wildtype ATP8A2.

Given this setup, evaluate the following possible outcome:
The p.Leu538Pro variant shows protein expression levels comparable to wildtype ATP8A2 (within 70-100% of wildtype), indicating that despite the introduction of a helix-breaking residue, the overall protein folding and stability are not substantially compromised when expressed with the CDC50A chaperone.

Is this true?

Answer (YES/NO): NO